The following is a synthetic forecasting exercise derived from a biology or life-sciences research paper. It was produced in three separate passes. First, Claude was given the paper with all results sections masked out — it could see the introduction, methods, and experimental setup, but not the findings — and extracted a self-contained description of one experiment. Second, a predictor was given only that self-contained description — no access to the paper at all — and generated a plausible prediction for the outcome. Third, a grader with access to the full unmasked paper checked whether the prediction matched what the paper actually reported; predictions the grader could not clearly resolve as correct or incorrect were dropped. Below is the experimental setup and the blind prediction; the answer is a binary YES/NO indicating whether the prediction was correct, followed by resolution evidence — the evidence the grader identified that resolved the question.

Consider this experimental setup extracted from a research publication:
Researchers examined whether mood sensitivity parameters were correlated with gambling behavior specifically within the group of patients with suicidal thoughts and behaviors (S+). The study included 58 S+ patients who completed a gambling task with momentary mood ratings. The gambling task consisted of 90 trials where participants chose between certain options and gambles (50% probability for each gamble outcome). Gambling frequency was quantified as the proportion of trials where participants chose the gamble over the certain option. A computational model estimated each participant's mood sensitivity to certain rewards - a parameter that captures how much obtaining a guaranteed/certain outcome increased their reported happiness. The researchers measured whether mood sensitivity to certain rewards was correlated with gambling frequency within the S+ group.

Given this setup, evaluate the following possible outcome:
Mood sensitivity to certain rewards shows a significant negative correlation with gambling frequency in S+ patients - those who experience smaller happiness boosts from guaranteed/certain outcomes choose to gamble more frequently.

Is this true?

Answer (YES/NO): YES